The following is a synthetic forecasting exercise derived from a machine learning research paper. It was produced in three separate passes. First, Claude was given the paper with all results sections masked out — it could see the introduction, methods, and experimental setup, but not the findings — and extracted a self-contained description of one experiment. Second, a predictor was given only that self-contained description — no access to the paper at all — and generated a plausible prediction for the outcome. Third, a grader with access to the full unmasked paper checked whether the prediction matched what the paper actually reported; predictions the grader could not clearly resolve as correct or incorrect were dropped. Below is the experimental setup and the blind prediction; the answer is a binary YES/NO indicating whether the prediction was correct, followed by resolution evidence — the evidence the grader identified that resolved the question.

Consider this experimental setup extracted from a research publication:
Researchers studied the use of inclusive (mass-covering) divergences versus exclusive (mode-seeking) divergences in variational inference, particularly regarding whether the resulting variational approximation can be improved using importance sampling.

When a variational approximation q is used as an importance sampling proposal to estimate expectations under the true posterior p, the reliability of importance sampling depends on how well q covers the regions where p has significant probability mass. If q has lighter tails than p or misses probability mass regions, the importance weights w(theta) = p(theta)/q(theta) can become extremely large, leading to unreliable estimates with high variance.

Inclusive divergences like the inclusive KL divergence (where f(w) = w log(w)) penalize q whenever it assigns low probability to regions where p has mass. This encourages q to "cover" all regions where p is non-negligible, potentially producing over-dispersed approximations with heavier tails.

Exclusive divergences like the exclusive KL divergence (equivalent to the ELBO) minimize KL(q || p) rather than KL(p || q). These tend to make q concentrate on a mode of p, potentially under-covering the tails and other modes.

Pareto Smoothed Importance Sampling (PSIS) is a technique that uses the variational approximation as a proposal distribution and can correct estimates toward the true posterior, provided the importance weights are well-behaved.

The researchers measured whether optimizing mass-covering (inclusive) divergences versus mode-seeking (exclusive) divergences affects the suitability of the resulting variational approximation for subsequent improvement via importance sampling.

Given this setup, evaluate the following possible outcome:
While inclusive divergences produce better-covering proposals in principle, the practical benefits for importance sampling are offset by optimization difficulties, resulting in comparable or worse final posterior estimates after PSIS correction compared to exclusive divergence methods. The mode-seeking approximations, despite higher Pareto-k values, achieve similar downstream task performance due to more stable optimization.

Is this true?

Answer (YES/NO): NO